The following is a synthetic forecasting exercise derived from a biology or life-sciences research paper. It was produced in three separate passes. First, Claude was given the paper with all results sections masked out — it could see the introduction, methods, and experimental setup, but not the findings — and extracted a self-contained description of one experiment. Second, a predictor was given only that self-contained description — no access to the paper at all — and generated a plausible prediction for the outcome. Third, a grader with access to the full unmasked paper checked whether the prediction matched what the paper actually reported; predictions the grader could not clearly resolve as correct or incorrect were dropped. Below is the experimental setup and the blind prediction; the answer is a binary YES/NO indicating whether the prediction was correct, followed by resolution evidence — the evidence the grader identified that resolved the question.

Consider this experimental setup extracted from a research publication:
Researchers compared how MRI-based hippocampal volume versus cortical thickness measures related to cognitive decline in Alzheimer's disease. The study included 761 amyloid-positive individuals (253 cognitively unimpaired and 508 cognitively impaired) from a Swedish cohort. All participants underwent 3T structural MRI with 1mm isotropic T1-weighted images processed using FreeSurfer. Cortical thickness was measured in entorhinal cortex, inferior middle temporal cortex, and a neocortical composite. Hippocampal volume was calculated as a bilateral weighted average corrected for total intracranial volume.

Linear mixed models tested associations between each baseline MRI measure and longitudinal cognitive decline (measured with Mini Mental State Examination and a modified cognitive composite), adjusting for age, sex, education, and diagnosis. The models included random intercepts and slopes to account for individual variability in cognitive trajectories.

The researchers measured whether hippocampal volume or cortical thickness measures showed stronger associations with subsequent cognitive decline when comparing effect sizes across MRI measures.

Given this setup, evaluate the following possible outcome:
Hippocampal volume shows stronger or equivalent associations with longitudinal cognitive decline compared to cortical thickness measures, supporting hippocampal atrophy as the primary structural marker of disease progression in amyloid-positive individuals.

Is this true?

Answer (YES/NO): NO